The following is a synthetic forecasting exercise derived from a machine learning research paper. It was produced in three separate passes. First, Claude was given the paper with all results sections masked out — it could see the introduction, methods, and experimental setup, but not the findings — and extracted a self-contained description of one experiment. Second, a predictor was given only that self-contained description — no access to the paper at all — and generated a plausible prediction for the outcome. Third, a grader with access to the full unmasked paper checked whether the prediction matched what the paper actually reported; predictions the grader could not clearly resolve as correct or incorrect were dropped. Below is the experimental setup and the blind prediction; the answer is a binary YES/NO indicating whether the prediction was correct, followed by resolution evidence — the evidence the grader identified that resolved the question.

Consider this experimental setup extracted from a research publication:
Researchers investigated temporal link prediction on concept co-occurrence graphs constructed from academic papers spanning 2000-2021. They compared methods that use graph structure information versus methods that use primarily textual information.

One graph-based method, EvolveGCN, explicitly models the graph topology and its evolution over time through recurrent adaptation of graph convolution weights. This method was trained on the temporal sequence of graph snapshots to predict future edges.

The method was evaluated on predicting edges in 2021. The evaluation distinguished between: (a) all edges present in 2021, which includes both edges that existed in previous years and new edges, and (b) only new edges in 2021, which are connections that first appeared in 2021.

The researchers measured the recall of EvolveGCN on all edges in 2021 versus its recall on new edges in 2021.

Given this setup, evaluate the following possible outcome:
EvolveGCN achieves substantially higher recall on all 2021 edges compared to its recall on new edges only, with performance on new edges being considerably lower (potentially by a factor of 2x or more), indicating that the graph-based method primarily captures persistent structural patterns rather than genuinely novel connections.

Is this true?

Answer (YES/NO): NO